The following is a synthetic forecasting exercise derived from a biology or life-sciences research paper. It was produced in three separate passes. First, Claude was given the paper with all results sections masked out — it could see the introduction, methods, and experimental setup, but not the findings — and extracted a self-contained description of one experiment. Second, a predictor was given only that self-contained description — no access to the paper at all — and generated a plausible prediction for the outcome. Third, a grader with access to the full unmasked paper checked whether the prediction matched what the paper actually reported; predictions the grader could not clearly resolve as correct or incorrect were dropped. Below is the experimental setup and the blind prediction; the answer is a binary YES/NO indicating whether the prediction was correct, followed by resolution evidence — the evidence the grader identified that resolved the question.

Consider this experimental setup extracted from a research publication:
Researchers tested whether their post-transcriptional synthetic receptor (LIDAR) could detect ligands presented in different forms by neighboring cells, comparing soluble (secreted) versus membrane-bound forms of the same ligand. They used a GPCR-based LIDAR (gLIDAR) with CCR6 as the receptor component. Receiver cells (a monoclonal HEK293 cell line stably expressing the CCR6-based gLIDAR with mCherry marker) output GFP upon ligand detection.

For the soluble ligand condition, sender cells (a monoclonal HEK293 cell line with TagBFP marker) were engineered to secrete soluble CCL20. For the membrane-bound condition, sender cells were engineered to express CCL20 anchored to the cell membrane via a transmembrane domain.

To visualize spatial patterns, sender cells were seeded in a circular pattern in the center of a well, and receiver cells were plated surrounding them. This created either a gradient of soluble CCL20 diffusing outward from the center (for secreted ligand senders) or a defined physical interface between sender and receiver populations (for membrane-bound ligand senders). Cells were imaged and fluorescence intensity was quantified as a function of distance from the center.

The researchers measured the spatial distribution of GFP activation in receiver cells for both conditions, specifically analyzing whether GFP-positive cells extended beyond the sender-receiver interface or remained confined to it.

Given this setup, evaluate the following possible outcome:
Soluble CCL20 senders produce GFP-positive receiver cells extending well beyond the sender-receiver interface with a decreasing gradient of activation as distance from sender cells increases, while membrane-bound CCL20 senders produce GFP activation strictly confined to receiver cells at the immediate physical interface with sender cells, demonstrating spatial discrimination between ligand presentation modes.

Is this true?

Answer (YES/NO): YES